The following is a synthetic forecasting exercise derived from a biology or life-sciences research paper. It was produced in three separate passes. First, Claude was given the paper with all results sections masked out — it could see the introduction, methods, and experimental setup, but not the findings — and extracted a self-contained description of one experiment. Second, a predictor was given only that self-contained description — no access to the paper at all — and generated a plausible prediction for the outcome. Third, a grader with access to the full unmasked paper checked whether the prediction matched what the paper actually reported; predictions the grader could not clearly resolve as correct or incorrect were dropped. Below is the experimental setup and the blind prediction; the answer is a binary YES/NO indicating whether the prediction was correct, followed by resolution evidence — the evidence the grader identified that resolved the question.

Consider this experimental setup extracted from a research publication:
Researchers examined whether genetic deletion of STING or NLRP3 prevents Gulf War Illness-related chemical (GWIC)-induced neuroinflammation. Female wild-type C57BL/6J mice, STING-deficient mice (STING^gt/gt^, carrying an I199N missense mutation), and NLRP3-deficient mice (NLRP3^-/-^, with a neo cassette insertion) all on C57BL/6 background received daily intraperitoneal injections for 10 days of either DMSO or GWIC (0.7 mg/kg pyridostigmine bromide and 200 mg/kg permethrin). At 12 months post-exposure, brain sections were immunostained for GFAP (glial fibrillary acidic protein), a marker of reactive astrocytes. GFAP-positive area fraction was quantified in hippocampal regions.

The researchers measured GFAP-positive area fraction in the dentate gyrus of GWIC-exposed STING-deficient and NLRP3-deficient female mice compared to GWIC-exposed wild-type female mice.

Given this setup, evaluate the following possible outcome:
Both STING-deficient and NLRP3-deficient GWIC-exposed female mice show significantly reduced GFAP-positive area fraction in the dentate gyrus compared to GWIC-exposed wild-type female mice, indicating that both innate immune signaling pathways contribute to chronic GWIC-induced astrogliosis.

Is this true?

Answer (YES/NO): YES